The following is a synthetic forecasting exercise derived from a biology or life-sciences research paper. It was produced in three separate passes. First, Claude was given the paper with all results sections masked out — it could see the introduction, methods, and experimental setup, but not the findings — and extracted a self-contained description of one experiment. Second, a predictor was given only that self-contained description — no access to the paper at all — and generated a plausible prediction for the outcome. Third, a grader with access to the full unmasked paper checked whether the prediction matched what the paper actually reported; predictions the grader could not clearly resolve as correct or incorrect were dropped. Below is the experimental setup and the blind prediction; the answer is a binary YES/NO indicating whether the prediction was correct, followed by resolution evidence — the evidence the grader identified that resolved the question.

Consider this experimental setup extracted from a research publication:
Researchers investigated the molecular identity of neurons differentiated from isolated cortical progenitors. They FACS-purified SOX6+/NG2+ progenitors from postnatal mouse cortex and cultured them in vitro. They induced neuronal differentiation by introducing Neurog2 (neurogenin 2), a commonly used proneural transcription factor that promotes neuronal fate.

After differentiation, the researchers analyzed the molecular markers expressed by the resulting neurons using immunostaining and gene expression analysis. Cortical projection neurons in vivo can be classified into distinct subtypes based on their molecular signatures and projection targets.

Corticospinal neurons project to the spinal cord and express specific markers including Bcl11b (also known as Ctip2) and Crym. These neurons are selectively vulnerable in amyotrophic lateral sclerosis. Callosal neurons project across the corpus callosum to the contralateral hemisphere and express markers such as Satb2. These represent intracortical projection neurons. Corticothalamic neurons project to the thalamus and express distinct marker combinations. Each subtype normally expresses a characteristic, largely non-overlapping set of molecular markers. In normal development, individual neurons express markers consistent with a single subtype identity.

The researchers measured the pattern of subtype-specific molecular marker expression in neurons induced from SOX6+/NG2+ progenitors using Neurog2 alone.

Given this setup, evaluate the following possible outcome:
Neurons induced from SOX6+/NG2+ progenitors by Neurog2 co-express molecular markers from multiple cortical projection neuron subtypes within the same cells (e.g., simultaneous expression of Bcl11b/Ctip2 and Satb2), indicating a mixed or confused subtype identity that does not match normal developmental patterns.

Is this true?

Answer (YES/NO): YES